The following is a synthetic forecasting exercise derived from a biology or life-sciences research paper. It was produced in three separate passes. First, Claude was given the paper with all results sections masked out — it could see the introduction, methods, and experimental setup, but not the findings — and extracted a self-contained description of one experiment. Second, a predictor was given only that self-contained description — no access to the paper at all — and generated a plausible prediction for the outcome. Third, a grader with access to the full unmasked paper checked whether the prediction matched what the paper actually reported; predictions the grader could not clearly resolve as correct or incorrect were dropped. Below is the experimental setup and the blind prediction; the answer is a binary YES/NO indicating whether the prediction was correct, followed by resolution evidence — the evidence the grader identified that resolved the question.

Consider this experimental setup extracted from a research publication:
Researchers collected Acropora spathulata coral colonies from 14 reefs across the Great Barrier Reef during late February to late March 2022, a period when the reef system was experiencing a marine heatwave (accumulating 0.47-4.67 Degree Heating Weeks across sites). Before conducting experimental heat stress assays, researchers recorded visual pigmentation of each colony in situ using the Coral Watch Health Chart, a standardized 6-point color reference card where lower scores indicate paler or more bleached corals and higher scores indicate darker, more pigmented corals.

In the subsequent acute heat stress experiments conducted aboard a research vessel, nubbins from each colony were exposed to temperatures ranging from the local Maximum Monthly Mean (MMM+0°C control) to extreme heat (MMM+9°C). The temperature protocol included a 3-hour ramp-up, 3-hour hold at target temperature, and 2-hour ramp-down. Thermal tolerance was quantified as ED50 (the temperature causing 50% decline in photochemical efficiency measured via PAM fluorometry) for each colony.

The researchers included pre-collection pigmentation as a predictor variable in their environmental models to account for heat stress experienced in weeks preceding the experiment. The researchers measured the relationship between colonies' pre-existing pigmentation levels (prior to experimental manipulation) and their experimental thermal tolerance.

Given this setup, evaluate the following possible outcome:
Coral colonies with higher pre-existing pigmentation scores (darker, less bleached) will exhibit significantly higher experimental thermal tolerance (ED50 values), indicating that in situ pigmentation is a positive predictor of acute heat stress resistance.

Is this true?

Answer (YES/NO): NO